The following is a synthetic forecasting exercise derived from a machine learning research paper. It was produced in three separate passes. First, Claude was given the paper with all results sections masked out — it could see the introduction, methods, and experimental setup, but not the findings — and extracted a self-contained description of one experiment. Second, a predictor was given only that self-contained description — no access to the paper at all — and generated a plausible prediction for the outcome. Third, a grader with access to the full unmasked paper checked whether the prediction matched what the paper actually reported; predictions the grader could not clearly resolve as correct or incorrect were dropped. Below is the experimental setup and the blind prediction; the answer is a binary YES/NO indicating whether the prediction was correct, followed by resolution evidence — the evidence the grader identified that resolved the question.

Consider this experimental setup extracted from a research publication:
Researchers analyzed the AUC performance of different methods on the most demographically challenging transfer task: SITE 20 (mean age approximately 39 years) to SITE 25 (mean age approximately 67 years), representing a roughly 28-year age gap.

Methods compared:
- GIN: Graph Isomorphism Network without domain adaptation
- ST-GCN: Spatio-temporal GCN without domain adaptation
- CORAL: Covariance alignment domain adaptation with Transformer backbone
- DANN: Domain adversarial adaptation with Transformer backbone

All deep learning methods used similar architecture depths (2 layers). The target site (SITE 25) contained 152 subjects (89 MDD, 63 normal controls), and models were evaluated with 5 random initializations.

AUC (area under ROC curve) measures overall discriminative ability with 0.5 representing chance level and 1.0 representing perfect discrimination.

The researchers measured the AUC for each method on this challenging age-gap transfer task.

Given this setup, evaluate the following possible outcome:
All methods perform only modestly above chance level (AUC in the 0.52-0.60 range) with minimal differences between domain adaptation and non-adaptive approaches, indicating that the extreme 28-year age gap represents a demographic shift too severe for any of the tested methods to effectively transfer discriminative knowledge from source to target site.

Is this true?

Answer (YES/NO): NO